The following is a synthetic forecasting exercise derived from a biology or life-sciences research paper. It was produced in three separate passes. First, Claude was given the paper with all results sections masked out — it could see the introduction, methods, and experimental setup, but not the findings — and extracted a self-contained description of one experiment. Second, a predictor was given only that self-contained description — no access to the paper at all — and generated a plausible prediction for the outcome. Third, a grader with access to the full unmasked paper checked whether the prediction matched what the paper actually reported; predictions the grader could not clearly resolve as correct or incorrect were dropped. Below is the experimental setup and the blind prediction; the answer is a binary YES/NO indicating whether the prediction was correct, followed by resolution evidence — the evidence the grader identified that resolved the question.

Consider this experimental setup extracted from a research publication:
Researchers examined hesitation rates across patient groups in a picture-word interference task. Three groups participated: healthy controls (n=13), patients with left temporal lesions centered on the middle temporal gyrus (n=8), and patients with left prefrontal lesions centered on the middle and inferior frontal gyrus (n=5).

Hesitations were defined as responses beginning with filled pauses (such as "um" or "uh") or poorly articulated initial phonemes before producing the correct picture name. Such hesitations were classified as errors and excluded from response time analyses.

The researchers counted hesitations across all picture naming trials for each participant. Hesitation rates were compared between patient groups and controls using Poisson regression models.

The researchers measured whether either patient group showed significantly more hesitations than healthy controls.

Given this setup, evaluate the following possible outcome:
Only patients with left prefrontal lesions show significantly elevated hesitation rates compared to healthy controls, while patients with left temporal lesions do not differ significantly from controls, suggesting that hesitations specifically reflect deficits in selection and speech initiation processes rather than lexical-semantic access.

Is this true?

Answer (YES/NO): NO